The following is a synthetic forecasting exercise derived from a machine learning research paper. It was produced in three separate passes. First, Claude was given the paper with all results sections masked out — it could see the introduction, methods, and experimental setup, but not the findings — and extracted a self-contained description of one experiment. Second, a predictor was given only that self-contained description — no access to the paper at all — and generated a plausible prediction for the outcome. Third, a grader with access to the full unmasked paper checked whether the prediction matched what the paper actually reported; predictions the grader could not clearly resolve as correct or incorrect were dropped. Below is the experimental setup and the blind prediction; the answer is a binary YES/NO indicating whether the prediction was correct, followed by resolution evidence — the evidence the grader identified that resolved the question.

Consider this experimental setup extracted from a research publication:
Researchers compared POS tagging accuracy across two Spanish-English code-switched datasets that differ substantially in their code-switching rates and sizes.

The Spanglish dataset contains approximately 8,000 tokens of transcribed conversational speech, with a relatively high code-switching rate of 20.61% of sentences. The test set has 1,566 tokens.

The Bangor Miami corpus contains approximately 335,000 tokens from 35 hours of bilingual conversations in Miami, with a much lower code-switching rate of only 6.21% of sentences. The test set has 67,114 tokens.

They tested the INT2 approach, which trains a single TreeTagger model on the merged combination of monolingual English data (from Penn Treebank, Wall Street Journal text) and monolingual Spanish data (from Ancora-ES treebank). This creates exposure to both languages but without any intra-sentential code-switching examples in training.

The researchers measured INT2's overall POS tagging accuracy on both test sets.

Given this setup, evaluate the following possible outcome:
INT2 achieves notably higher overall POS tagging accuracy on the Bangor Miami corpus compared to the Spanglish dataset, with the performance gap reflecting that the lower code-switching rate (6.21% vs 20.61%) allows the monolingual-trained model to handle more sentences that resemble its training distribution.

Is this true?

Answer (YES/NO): NO